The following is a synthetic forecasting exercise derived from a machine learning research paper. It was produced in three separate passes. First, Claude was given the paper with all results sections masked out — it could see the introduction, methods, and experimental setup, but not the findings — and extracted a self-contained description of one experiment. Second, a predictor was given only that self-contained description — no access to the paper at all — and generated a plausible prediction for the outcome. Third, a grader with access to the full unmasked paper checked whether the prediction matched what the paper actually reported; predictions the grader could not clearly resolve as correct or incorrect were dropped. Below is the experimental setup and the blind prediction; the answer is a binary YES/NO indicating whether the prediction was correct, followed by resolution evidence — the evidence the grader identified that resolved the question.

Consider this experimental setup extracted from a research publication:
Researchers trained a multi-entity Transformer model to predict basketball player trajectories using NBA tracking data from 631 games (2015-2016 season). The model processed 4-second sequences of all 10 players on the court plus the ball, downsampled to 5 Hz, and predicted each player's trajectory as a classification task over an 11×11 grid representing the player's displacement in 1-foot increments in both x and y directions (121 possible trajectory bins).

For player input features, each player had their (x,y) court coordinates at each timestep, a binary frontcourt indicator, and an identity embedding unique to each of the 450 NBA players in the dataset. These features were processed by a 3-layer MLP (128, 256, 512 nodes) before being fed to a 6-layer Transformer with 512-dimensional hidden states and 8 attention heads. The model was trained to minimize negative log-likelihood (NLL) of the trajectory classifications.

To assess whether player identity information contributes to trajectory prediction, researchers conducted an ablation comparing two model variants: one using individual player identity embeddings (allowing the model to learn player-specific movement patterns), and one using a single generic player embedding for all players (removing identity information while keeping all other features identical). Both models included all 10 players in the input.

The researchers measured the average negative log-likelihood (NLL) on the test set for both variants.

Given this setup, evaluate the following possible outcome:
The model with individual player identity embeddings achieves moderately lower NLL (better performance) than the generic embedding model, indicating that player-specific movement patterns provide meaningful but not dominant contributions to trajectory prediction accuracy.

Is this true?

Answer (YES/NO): YES